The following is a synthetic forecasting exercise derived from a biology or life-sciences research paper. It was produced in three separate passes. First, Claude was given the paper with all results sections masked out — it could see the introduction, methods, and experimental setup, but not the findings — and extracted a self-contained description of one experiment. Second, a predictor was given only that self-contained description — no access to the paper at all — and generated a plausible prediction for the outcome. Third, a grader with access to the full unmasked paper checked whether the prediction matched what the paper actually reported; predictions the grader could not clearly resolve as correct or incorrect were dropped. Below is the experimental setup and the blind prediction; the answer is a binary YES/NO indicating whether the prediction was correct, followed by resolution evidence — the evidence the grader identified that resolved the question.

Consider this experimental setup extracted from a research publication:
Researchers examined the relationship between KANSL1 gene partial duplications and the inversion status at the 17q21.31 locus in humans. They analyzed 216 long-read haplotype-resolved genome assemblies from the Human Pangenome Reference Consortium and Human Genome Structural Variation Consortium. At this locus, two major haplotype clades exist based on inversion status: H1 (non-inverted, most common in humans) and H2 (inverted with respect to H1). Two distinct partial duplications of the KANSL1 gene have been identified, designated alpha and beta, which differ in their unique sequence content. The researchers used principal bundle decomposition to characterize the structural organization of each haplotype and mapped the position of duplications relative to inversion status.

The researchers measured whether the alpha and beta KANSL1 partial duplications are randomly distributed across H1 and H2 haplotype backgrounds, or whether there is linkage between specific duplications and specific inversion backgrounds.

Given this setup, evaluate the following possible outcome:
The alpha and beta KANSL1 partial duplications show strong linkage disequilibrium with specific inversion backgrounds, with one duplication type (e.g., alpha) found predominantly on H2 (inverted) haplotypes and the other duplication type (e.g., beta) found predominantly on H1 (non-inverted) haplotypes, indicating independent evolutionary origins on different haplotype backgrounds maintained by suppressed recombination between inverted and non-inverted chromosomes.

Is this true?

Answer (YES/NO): YES